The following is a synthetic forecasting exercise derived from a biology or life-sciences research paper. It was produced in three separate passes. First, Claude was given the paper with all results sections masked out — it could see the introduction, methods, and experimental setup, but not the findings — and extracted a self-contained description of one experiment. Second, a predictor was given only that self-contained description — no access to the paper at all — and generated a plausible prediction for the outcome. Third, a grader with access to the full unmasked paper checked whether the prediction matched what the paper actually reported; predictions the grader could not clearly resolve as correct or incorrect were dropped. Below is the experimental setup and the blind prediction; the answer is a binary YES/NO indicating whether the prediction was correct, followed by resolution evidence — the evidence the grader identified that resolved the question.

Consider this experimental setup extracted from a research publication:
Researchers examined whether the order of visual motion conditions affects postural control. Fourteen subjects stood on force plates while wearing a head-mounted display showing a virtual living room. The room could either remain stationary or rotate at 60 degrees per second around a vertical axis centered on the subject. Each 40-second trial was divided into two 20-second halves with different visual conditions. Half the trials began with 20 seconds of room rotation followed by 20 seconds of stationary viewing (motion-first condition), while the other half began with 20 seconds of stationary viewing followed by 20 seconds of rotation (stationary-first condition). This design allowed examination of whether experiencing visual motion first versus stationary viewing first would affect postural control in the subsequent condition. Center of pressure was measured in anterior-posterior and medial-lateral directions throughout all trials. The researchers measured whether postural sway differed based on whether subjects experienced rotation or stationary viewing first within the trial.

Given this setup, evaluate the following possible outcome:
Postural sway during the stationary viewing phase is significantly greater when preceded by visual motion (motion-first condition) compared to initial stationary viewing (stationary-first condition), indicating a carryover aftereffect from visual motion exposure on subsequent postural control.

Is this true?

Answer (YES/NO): YES